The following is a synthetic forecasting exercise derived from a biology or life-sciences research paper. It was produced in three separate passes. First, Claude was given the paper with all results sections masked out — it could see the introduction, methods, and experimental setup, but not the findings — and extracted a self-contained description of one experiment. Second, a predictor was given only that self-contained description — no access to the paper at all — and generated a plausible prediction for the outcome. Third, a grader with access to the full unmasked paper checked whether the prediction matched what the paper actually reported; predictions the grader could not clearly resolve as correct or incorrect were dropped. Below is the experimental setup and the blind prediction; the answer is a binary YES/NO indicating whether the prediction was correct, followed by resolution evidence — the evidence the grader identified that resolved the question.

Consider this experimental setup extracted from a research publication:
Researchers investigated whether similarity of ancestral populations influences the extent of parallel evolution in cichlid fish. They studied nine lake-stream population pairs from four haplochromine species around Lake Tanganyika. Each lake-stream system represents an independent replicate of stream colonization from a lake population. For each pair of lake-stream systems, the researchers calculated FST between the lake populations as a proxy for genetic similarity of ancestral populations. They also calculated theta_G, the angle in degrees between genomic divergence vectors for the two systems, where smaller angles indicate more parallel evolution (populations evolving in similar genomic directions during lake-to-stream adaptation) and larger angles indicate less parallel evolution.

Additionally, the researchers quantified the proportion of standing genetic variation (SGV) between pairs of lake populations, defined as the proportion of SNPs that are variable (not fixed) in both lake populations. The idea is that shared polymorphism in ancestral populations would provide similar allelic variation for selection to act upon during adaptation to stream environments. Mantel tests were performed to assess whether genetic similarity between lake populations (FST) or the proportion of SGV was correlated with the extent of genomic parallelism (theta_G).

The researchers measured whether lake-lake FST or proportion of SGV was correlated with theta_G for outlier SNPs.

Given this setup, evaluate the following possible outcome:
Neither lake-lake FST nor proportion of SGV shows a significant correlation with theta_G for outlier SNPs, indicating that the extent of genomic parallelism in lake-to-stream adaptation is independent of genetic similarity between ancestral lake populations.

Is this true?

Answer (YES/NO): NO